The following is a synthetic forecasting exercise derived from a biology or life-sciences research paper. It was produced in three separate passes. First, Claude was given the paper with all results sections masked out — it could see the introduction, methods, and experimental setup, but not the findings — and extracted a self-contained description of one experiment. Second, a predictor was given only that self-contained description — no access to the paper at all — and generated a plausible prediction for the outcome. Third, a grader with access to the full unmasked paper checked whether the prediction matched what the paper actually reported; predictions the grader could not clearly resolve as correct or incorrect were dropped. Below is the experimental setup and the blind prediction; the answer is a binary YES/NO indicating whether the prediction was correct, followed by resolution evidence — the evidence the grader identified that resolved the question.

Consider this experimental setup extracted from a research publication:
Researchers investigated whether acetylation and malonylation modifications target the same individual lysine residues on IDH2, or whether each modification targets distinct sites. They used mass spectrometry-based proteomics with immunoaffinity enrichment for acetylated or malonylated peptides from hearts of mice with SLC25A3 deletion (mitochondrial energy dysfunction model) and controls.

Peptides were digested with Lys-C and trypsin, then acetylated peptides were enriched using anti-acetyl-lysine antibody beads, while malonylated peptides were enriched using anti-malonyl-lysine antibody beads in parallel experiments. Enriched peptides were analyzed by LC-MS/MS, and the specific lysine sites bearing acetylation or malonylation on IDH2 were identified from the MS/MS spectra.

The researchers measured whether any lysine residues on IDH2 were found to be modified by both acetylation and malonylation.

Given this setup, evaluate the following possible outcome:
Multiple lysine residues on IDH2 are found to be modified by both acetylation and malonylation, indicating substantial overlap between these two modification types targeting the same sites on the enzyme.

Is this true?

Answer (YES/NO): YES